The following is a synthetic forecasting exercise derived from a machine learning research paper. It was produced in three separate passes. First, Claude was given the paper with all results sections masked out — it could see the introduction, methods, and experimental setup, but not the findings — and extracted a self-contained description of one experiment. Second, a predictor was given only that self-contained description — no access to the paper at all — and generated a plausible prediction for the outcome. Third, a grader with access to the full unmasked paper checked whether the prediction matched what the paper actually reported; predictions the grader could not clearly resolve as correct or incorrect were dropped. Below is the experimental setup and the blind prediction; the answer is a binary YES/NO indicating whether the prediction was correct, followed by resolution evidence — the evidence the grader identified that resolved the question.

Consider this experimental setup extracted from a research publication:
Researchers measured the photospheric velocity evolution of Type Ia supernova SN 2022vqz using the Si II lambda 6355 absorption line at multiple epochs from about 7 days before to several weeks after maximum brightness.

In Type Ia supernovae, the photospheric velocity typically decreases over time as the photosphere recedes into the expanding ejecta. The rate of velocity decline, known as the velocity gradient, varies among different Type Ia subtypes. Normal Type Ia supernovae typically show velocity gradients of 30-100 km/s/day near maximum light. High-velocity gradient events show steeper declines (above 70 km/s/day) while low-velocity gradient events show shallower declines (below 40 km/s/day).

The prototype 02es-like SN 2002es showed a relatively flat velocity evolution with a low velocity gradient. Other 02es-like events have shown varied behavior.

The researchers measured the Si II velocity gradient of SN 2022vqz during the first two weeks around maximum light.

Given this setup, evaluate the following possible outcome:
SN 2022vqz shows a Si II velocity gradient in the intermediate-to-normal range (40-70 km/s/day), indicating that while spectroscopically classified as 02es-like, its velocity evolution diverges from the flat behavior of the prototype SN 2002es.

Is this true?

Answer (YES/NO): NO